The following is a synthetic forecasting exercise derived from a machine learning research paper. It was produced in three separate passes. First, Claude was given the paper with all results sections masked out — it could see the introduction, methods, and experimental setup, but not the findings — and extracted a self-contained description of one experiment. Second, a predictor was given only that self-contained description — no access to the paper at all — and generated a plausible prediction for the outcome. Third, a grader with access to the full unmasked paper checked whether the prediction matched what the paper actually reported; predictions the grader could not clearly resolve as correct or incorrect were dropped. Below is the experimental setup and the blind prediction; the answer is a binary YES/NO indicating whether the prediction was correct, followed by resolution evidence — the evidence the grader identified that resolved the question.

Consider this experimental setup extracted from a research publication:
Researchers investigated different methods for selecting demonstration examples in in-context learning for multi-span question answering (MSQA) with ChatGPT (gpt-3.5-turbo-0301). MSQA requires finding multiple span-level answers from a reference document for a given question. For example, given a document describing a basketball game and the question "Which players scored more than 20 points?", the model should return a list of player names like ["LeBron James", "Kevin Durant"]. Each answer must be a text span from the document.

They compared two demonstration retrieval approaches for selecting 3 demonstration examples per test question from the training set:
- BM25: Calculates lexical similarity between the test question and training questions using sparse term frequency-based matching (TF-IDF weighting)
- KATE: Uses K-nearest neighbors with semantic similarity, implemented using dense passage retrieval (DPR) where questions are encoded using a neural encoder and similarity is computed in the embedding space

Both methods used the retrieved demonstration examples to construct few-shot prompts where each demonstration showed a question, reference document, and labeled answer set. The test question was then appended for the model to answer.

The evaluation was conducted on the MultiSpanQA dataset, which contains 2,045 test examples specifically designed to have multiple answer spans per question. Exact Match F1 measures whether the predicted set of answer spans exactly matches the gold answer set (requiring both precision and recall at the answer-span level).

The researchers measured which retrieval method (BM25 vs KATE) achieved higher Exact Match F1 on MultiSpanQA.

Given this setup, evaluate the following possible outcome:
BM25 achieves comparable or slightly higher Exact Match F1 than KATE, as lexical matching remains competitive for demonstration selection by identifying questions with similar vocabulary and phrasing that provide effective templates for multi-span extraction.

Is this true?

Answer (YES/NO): YES